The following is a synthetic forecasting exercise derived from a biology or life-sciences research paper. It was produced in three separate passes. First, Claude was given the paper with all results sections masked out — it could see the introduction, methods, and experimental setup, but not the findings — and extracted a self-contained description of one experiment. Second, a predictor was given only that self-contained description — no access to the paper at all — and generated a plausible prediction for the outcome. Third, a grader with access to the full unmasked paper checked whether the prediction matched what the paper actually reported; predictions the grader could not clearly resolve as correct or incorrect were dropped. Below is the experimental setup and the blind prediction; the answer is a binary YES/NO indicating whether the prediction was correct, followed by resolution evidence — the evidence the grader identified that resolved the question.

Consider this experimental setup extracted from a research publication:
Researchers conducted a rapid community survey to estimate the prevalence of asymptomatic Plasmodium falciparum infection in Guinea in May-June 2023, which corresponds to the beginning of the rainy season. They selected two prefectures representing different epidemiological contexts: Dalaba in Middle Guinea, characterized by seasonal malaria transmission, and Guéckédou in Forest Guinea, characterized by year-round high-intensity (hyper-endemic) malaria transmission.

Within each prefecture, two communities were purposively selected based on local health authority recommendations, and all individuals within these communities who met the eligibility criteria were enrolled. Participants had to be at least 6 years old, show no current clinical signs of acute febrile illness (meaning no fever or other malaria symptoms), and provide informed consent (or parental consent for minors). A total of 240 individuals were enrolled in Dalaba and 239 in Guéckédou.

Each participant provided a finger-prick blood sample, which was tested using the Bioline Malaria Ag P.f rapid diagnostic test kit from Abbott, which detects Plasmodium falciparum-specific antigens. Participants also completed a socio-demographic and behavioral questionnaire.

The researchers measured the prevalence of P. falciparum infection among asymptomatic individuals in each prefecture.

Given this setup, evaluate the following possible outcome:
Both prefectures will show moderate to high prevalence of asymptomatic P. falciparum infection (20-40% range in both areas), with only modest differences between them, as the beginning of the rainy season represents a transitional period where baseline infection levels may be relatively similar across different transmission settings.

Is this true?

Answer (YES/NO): NO